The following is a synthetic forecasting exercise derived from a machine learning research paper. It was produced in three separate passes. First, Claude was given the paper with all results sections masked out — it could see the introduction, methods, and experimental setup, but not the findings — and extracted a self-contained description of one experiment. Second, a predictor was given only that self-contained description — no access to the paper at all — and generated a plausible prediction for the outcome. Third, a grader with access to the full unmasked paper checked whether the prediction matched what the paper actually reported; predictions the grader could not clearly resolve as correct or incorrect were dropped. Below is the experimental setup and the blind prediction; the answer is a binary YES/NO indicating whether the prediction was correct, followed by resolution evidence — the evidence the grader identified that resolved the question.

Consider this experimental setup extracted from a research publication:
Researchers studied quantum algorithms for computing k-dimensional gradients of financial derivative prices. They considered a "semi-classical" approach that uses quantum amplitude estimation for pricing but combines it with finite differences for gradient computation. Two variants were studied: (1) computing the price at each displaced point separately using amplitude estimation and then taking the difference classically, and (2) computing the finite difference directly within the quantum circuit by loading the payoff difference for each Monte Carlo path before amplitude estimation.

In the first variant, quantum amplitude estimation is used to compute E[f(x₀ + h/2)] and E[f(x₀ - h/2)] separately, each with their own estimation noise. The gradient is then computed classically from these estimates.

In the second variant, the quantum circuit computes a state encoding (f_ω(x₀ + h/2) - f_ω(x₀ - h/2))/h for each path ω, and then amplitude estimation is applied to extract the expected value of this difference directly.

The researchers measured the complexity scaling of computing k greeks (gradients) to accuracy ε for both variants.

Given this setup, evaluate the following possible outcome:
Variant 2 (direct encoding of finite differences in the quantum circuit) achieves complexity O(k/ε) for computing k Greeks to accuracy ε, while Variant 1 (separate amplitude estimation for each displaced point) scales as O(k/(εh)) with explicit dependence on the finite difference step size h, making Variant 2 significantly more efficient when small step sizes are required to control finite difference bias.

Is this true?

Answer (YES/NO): NO